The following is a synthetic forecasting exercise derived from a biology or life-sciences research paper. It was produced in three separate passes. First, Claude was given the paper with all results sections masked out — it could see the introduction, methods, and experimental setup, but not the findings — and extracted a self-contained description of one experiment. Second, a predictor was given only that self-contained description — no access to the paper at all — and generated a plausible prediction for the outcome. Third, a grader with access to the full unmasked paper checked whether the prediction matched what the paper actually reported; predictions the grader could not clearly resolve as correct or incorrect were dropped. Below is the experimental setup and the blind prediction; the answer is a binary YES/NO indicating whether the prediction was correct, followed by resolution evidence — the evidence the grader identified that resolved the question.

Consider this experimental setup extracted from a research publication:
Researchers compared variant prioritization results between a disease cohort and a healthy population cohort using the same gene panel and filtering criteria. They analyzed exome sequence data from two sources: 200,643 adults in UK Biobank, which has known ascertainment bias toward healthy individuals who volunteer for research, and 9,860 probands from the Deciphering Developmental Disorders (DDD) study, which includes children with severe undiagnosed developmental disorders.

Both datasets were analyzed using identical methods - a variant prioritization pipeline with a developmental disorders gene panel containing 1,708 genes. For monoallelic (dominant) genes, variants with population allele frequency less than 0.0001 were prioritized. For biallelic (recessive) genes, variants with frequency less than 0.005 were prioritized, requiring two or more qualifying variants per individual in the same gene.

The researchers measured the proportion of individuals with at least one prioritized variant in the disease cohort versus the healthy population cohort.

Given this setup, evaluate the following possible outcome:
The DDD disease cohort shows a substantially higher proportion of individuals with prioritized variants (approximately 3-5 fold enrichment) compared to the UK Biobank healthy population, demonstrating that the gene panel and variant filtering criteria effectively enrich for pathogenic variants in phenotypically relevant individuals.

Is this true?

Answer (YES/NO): NO